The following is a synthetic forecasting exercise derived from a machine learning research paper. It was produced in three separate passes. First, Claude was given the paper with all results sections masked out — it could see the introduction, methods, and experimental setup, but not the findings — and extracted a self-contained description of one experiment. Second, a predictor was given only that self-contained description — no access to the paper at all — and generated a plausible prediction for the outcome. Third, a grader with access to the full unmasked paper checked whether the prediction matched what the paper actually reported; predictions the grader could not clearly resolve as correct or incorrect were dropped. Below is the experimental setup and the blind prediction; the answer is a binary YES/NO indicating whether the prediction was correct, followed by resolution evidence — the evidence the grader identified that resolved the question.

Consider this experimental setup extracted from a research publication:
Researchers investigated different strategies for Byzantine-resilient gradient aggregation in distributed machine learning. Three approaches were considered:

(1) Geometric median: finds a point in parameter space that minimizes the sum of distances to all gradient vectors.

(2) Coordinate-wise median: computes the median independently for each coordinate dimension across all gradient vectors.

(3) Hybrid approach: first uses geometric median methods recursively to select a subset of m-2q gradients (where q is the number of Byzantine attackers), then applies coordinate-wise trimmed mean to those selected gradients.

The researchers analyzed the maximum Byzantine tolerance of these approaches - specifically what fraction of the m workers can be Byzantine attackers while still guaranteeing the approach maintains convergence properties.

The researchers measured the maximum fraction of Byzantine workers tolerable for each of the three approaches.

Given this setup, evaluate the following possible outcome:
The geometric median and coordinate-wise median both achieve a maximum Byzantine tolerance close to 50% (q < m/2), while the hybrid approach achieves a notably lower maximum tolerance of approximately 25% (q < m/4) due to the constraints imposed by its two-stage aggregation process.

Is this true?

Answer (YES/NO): YES